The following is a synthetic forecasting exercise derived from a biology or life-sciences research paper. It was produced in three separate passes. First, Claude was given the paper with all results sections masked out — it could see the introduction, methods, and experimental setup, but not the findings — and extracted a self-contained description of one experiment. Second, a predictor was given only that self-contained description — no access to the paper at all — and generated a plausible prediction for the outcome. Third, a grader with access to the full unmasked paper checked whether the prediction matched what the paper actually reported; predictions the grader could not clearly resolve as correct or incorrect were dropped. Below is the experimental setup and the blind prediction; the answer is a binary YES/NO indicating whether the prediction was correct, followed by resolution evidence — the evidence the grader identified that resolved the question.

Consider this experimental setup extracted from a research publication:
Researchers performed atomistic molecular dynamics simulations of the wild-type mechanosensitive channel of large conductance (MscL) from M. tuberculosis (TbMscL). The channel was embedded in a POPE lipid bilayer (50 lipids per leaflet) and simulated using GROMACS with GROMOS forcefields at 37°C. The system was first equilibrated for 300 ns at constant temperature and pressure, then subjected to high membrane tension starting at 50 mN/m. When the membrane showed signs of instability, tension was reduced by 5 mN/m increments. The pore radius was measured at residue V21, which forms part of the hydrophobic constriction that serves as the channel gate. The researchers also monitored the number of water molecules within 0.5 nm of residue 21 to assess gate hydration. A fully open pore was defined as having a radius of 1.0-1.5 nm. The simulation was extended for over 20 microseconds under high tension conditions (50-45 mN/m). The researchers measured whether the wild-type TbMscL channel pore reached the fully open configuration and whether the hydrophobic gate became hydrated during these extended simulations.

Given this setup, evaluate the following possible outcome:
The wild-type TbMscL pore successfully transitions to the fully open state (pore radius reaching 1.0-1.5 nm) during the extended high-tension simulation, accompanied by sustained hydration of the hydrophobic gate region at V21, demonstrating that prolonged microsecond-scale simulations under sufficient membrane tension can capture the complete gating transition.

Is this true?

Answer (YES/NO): NO